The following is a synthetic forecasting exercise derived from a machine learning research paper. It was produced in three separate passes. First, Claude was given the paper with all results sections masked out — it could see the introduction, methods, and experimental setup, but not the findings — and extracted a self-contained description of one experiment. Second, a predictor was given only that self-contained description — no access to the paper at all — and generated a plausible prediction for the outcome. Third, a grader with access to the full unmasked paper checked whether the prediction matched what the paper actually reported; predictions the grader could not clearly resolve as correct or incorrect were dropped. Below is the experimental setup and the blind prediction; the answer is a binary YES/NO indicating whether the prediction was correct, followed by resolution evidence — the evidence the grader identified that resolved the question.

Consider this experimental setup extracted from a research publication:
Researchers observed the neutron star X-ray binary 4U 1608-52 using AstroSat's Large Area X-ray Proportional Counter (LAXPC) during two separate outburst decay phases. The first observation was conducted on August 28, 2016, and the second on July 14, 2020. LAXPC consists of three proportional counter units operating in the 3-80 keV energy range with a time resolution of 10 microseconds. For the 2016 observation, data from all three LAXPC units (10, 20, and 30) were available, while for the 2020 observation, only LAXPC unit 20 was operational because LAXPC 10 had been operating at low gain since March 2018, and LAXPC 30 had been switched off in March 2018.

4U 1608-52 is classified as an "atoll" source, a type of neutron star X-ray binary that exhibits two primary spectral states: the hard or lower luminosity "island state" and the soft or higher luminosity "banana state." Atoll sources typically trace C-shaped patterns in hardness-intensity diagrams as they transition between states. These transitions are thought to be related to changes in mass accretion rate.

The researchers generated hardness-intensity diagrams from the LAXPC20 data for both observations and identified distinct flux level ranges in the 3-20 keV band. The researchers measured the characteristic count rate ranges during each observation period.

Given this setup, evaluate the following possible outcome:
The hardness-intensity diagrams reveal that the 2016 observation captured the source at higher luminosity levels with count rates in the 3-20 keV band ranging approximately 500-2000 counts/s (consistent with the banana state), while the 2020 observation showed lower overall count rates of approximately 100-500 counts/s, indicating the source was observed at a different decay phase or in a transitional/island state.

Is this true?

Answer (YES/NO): NO